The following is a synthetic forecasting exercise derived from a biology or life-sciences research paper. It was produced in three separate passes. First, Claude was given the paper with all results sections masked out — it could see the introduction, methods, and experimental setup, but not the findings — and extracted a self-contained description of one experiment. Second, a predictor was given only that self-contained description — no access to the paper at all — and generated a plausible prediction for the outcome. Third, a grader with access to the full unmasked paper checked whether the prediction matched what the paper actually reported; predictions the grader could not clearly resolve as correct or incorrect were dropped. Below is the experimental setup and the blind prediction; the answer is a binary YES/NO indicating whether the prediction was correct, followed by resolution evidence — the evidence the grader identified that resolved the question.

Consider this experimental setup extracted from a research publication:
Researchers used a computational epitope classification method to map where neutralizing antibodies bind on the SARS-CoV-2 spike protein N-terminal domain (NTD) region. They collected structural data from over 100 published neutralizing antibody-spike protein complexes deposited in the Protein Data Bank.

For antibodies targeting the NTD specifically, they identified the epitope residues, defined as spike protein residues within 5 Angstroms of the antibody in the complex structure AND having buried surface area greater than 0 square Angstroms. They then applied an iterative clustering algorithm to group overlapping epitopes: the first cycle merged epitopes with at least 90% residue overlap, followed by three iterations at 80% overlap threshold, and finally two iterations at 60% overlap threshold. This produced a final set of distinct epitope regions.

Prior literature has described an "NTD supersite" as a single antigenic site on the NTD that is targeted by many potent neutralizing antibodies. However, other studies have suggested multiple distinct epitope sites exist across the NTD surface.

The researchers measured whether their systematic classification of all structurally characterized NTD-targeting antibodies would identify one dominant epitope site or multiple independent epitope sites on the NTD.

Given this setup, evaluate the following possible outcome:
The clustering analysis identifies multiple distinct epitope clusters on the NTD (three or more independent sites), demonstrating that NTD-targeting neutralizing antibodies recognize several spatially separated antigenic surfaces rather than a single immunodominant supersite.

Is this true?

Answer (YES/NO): NO